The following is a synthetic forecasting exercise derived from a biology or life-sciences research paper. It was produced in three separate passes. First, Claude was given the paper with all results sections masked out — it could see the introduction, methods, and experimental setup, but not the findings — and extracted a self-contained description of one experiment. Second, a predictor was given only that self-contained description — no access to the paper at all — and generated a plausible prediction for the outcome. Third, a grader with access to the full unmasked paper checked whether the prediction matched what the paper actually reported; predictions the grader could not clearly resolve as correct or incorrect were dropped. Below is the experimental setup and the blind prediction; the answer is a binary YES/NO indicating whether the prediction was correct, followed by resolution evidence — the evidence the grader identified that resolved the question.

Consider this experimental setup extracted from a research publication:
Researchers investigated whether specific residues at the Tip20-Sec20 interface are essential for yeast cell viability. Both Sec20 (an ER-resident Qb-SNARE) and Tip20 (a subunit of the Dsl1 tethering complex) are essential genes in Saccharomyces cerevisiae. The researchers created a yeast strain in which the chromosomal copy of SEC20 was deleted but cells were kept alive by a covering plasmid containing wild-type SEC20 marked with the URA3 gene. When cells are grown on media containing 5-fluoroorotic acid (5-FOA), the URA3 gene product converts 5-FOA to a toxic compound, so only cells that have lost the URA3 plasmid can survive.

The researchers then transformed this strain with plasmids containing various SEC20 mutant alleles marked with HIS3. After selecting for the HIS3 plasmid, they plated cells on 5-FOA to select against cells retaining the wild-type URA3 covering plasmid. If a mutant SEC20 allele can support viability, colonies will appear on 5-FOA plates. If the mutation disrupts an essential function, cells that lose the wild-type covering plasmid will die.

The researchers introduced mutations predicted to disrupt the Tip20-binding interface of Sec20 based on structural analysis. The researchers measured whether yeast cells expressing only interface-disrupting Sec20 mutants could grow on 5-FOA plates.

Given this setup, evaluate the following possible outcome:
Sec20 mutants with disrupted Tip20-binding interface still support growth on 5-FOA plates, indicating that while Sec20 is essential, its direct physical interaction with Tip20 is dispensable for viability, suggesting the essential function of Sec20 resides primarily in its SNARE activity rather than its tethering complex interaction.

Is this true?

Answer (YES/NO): YES